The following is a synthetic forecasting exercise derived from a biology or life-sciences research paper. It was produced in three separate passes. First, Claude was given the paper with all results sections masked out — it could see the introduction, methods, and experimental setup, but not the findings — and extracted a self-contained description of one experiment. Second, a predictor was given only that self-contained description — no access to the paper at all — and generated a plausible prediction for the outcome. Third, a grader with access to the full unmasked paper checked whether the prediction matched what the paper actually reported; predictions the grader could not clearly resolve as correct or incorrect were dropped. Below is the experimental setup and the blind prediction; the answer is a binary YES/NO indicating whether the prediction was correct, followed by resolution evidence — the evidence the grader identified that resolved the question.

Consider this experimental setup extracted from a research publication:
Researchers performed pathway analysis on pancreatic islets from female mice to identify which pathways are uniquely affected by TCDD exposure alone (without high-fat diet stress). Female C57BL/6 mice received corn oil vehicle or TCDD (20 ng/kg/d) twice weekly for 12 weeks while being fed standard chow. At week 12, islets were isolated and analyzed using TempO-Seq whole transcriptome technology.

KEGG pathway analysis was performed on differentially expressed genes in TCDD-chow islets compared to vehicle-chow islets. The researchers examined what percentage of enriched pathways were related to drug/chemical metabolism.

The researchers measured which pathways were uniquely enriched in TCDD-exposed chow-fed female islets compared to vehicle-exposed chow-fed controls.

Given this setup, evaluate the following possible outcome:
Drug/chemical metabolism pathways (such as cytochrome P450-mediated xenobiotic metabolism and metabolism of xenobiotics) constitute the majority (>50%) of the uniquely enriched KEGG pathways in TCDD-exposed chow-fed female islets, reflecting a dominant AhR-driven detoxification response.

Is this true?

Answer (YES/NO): NO